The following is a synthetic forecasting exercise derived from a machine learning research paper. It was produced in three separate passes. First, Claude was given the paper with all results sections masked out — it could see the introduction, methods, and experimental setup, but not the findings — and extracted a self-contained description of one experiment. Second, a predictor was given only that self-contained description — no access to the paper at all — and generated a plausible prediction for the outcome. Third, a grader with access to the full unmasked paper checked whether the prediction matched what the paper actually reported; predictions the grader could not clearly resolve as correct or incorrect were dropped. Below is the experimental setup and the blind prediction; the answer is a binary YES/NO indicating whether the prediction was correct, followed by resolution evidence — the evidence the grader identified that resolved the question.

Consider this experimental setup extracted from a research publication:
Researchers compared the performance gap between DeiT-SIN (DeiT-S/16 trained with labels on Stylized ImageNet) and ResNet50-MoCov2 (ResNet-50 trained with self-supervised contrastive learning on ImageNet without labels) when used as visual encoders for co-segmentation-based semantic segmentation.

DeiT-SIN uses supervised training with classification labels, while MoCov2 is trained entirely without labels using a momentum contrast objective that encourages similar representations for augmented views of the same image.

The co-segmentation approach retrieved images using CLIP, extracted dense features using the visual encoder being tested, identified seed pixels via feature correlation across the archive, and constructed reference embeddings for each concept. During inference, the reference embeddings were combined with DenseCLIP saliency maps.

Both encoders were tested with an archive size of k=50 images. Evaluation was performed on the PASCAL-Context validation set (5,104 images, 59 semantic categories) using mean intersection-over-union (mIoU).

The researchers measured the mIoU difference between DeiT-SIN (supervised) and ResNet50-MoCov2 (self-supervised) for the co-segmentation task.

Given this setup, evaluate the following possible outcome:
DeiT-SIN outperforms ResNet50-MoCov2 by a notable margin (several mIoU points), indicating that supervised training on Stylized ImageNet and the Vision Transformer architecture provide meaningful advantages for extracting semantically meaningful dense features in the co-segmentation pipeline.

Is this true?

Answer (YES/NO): NO